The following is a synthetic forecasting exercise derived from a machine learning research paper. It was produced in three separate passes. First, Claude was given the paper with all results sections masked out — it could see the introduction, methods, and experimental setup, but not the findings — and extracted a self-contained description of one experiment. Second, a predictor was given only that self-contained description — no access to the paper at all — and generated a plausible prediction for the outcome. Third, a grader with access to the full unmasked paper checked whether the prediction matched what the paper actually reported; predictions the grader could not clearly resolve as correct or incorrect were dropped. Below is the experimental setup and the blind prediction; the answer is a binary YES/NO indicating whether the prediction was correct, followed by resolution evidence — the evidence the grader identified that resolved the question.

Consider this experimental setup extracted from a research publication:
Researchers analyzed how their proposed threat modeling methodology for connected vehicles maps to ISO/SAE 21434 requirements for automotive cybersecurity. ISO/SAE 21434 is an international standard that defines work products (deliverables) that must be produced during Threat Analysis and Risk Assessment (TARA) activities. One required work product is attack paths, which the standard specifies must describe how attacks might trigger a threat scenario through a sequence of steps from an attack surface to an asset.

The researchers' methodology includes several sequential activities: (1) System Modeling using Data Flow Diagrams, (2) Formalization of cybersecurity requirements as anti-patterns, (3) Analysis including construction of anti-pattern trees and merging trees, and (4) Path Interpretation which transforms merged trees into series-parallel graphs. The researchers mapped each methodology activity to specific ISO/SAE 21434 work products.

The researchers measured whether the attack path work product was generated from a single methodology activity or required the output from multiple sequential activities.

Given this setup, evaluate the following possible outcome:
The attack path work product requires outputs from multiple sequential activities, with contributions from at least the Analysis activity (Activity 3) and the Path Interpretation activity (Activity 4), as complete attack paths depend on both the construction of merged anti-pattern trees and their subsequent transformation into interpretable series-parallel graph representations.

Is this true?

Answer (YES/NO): YES